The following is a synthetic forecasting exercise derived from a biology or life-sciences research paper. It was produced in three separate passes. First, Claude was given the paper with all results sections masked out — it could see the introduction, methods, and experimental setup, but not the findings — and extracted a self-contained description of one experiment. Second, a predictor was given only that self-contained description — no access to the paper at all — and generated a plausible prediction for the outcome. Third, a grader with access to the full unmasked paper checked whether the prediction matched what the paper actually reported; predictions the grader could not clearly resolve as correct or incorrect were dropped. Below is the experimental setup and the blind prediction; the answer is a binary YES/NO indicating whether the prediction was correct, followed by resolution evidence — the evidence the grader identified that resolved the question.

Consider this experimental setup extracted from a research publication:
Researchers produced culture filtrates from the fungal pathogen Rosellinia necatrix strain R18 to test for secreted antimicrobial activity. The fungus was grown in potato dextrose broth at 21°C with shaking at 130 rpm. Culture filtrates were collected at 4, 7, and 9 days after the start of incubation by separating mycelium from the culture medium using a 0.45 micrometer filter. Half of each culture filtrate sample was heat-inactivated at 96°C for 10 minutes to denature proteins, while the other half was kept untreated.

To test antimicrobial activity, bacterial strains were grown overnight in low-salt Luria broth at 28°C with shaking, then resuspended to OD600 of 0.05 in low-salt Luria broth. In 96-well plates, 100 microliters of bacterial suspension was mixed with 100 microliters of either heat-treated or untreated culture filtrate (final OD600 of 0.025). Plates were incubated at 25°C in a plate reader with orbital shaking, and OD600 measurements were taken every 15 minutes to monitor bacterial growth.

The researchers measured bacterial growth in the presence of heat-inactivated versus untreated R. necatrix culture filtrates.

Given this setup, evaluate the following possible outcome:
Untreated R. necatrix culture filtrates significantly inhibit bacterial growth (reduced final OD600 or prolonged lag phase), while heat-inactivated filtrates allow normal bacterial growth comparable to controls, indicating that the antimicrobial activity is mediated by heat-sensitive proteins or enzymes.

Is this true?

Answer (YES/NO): YES